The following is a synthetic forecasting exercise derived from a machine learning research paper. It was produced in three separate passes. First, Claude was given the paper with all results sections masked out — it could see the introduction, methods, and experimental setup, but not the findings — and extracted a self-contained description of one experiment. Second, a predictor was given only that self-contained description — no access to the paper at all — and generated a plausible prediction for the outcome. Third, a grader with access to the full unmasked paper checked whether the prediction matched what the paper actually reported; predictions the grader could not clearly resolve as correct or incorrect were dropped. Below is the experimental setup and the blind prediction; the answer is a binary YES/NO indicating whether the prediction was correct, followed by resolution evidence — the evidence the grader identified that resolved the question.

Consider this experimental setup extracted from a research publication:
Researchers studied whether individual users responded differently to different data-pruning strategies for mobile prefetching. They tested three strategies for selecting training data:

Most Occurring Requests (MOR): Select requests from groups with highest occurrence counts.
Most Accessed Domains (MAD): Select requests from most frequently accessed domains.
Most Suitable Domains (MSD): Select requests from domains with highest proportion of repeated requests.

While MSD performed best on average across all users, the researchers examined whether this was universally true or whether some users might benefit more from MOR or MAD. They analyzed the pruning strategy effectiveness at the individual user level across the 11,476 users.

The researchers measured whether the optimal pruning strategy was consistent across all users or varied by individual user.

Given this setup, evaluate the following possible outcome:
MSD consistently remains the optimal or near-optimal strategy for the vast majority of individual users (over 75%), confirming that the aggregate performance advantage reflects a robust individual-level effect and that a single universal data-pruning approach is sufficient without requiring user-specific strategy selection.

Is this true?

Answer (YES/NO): NO